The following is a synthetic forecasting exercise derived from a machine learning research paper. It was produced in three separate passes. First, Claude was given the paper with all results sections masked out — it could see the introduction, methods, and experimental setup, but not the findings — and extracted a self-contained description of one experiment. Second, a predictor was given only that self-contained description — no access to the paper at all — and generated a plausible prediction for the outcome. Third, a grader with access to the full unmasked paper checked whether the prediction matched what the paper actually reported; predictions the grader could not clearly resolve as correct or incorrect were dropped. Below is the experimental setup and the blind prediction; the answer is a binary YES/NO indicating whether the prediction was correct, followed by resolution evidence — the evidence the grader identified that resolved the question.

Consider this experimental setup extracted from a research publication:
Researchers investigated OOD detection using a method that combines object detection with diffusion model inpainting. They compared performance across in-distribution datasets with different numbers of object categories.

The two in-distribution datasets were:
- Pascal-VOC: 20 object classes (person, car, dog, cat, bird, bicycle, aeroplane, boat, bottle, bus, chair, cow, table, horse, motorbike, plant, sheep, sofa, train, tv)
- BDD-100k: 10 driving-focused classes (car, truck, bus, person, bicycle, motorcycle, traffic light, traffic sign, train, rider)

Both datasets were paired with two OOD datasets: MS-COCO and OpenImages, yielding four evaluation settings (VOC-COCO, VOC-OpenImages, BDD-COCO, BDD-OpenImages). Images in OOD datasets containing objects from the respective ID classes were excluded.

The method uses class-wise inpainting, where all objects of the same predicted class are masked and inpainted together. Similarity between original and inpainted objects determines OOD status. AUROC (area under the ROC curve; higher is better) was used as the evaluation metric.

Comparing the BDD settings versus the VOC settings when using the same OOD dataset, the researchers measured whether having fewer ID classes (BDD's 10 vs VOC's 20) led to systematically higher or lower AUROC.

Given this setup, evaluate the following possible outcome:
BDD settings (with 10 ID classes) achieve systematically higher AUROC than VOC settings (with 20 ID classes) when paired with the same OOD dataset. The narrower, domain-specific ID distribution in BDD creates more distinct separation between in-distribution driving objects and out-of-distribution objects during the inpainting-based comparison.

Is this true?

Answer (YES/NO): NO